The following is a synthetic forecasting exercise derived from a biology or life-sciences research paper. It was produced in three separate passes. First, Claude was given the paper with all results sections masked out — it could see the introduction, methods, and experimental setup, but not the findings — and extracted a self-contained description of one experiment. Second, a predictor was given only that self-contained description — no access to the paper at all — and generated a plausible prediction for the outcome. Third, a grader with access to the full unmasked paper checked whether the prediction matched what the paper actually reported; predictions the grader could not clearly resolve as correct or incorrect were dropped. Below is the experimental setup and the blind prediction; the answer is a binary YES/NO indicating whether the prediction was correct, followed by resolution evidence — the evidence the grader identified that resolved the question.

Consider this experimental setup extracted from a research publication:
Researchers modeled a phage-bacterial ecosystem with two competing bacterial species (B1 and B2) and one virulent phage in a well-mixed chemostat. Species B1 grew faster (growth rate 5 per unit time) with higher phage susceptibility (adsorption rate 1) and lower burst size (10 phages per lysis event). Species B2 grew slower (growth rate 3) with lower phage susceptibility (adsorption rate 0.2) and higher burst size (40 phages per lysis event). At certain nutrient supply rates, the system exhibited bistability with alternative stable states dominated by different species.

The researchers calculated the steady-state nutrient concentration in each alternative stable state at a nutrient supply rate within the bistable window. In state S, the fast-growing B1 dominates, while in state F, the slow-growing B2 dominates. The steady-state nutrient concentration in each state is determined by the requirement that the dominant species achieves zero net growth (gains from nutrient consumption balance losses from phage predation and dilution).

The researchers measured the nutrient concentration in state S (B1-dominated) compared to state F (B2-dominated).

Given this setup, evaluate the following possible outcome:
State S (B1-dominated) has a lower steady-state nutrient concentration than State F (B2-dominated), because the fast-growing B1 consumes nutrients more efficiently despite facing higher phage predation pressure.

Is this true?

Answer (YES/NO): YES